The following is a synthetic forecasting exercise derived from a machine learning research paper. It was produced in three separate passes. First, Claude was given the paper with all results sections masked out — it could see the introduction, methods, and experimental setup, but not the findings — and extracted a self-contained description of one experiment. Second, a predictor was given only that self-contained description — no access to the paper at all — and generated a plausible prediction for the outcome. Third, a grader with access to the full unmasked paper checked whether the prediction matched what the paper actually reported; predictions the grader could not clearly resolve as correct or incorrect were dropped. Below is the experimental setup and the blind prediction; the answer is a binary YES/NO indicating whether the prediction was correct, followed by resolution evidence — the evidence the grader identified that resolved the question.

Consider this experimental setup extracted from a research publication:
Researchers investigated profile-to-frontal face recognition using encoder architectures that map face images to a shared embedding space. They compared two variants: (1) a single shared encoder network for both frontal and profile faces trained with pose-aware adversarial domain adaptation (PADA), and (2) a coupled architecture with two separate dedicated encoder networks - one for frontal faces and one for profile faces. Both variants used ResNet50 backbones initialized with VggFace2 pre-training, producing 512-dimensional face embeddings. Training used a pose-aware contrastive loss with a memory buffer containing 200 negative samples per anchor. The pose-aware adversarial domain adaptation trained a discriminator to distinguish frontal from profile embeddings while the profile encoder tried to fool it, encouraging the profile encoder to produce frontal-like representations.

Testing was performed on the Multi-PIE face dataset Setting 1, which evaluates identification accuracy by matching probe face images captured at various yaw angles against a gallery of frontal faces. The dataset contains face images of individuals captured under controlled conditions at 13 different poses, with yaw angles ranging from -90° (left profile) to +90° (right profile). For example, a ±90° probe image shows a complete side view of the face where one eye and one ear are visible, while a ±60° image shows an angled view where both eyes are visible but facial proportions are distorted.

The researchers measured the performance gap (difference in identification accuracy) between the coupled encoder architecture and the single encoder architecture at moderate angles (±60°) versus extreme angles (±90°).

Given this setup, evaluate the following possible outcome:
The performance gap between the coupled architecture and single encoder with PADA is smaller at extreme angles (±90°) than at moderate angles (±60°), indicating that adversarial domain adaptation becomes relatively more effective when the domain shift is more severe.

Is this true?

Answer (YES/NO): NO